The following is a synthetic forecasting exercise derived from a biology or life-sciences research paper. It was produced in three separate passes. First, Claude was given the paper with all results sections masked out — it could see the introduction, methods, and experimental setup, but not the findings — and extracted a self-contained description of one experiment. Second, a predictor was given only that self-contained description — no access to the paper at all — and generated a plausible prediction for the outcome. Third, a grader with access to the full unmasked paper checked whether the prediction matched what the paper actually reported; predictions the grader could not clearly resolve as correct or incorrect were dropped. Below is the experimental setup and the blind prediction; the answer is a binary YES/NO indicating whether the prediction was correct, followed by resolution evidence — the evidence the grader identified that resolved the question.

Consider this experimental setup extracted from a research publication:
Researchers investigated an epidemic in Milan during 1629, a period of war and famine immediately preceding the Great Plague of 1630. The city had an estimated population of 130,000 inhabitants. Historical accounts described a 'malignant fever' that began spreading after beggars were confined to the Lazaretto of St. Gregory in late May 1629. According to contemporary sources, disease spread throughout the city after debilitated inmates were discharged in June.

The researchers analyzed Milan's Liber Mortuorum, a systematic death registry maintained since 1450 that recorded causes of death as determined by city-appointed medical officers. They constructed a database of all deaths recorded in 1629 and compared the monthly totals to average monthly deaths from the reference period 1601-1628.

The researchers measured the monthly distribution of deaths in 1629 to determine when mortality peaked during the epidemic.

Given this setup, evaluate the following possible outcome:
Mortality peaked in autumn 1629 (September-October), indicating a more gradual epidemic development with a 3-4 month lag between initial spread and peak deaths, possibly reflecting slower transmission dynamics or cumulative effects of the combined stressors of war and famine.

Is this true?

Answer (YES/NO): NO